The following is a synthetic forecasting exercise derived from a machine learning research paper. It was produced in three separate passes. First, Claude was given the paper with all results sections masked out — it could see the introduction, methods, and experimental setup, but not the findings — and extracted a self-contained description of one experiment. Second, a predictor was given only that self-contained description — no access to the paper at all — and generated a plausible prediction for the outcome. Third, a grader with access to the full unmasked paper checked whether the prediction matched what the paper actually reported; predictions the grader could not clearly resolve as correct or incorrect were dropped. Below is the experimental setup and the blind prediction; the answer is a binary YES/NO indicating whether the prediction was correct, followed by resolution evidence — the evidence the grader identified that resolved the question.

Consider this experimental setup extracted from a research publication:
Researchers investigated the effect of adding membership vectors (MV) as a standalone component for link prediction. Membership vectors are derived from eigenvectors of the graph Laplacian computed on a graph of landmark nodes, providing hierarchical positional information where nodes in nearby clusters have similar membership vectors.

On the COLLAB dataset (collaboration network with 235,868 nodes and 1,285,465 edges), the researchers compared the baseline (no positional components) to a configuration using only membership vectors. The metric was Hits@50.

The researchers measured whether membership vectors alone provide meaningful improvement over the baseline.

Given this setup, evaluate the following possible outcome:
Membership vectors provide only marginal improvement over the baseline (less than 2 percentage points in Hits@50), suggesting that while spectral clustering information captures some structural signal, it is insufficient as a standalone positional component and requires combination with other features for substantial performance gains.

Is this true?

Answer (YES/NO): NO